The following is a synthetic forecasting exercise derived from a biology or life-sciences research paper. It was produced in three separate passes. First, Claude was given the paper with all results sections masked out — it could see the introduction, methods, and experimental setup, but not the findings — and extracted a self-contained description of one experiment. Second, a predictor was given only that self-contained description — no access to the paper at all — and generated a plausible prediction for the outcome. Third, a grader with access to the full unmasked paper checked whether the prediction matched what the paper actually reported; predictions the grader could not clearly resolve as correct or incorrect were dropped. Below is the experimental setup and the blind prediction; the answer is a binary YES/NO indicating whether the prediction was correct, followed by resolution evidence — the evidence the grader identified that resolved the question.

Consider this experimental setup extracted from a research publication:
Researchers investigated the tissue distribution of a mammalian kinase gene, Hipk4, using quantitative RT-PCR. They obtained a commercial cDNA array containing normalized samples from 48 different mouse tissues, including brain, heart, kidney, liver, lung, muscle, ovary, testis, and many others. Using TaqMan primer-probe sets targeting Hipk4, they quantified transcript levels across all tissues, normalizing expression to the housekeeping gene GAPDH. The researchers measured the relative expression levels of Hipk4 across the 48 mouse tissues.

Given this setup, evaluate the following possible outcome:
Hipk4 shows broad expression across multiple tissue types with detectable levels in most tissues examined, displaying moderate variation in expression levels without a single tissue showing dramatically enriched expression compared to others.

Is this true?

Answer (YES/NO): NO